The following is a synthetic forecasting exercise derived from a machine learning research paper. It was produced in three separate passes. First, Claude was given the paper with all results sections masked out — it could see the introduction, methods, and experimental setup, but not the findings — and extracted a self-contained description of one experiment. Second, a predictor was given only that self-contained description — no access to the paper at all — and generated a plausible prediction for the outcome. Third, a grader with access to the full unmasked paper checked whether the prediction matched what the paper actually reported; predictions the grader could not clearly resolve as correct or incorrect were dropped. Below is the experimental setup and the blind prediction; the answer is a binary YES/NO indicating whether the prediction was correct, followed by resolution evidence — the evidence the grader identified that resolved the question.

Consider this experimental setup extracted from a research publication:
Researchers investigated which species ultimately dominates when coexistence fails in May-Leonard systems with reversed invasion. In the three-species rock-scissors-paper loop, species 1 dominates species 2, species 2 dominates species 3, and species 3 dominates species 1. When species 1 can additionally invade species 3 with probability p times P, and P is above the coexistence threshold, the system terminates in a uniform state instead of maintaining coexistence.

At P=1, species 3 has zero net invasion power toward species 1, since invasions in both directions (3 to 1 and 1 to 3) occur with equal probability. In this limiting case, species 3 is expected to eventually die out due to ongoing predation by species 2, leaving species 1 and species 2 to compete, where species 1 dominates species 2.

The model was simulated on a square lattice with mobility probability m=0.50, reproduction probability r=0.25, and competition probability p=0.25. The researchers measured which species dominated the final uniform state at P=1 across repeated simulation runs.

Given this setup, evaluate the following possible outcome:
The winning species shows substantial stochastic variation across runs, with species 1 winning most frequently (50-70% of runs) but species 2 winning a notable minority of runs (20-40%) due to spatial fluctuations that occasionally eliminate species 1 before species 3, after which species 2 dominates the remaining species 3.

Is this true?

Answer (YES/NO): NO